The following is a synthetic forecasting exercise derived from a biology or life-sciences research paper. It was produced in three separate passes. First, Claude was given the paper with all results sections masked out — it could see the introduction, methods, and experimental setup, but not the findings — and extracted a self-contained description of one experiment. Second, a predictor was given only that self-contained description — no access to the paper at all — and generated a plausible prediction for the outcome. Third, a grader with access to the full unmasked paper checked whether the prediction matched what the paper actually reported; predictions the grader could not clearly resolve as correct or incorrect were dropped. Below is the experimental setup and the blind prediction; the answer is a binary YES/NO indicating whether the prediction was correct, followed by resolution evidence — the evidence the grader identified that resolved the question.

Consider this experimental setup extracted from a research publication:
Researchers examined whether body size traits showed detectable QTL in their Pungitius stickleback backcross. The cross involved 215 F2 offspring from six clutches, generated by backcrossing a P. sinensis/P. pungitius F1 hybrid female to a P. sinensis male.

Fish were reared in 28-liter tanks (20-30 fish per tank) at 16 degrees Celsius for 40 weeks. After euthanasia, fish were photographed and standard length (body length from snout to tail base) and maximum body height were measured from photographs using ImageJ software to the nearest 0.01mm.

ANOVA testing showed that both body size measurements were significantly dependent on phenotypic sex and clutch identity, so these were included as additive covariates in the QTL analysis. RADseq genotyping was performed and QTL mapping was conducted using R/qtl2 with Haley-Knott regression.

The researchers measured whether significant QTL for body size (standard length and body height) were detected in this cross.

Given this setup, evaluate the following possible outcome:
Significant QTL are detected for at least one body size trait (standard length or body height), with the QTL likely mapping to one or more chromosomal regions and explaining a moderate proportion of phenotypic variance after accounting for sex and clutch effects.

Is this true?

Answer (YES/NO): YES